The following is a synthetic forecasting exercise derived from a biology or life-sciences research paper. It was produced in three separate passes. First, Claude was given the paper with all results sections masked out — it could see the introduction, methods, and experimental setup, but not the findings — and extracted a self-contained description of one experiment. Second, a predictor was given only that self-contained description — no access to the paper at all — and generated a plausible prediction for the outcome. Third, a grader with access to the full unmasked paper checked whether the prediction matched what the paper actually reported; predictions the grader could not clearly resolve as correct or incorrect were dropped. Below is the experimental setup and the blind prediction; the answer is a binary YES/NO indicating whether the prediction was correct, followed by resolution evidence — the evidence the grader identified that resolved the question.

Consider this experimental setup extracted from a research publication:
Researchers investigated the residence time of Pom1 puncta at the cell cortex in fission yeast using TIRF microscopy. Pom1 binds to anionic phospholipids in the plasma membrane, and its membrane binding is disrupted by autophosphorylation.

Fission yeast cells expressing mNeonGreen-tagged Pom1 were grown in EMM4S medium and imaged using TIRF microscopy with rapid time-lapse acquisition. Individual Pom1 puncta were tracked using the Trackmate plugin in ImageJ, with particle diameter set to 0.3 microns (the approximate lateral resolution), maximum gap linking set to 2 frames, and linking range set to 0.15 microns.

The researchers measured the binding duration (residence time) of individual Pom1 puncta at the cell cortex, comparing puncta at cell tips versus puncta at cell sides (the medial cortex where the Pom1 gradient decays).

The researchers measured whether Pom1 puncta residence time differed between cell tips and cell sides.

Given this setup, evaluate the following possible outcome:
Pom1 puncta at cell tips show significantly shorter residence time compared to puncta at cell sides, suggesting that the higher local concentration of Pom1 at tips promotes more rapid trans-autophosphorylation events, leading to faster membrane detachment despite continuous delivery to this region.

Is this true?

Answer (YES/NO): NO